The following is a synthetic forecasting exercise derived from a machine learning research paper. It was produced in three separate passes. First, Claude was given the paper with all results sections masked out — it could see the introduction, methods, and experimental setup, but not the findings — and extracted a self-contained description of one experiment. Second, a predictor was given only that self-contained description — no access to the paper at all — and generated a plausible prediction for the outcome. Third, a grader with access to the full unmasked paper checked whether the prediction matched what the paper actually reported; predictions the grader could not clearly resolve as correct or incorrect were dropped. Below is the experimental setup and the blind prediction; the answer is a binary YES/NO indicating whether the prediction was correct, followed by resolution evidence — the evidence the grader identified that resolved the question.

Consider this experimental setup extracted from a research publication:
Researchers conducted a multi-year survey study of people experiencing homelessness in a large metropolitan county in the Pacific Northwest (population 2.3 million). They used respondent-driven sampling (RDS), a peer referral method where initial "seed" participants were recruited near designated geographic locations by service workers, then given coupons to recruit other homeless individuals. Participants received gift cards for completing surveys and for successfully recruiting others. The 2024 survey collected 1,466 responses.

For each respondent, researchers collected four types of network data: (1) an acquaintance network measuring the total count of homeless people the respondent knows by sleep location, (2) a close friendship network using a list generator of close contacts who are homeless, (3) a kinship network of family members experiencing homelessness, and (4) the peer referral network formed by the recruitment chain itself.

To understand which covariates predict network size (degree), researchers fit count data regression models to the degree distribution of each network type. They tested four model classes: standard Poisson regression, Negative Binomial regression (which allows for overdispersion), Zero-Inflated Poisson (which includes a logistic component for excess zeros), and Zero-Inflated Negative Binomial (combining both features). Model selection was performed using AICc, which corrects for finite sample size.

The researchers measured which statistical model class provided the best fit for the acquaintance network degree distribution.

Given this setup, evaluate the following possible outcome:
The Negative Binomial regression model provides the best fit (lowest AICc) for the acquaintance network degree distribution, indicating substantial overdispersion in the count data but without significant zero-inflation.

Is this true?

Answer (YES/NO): YES